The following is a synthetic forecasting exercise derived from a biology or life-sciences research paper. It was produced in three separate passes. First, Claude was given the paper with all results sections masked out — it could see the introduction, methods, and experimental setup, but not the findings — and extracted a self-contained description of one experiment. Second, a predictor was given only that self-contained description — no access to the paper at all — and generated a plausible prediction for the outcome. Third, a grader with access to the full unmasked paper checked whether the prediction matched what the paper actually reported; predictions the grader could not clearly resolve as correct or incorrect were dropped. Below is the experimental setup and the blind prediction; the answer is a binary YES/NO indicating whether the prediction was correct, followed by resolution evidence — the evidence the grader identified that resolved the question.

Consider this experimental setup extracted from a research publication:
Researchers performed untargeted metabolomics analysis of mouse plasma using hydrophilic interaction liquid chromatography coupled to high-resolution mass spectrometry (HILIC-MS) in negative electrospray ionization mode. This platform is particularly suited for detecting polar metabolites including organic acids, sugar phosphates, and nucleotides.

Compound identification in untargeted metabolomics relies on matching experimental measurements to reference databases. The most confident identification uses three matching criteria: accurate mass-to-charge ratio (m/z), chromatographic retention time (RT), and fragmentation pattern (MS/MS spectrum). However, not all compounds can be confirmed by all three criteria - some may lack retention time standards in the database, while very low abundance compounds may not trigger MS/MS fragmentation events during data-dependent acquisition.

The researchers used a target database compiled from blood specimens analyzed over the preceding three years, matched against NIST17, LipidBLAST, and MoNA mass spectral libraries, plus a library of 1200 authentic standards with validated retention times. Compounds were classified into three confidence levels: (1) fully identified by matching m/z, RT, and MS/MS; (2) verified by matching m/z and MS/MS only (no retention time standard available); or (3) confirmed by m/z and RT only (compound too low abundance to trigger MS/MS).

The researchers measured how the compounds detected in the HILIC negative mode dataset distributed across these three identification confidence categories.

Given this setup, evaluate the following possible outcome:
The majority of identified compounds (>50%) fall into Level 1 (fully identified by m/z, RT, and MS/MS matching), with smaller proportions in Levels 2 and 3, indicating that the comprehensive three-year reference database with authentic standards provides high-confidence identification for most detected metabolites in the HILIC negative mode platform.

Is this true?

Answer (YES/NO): YES